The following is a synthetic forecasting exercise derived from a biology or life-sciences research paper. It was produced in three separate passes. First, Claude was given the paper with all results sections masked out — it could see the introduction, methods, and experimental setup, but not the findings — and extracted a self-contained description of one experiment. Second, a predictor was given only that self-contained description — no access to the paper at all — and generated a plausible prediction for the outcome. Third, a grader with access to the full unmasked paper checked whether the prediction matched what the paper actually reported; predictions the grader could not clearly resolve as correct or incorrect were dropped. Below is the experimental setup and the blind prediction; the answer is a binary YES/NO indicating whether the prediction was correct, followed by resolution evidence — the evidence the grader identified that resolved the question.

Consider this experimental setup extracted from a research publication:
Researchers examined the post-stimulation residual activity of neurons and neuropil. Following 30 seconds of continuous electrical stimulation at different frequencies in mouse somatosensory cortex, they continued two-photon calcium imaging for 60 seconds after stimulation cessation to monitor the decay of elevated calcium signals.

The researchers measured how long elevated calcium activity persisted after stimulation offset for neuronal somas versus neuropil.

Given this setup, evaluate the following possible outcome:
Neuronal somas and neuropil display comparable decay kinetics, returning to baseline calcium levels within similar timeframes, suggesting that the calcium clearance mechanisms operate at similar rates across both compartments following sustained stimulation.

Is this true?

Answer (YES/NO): NO